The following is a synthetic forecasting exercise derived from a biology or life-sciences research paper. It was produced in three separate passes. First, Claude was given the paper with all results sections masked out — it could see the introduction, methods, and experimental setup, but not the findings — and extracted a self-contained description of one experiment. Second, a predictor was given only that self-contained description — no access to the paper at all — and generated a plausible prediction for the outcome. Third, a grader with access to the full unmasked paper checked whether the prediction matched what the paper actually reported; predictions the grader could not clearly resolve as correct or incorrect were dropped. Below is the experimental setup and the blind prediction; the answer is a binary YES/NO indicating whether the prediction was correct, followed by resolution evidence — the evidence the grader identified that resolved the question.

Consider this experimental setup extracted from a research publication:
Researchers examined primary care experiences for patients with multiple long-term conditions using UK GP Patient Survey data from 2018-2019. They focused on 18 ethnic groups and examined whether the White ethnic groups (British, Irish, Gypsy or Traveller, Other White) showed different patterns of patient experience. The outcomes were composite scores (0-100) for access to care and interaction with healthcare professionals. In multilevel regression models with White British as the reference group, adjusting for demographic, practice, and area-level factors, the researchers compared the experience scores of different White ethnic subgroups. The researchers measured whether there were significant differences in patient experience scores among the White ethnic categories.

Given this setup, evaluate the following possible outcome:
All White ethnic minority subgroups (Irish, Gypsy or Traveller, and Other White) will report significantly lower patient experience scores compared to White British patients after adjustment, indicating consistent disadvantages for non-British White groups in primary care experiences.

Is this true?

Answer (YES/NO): NO